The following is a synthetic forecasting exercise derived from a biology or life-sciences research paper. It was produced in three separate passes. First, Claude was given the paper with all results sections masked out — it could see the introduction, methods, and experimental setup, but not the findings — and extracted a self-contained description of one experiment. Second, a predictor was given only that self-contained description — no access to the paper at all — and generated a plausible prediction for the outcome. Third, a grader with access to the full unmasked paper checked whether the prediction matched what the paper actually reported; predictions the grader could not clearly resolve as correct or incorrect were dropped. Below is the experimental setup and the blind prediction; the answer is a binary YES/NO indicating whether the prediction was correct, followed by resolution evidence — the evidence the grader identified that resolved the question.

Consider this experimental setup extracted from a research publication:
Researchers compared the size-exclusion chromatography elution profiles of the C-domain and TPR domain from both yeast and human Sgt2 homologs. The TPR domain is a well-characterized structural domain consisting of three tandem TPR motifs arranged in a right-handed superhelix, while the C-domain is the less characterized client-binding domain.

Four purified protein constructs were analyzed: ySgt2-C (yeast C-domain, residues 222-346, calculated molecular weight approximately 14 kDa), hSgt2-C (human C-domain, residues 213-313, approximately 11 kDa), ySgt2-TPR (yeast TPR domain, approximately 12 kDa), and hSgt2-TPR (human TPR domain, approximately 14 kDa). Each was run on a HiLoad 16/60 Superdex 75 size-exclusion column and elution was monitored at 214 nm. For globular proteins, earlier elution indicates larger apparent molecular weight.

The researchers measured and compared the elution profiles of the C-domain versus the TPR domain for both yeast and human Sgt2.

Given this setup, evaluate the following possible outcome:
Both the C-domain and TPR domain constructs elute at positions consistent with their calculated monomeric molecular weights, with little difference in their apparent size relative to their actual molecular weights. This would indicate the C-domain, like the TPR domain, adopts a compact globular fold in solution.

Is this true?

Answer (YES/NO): NO